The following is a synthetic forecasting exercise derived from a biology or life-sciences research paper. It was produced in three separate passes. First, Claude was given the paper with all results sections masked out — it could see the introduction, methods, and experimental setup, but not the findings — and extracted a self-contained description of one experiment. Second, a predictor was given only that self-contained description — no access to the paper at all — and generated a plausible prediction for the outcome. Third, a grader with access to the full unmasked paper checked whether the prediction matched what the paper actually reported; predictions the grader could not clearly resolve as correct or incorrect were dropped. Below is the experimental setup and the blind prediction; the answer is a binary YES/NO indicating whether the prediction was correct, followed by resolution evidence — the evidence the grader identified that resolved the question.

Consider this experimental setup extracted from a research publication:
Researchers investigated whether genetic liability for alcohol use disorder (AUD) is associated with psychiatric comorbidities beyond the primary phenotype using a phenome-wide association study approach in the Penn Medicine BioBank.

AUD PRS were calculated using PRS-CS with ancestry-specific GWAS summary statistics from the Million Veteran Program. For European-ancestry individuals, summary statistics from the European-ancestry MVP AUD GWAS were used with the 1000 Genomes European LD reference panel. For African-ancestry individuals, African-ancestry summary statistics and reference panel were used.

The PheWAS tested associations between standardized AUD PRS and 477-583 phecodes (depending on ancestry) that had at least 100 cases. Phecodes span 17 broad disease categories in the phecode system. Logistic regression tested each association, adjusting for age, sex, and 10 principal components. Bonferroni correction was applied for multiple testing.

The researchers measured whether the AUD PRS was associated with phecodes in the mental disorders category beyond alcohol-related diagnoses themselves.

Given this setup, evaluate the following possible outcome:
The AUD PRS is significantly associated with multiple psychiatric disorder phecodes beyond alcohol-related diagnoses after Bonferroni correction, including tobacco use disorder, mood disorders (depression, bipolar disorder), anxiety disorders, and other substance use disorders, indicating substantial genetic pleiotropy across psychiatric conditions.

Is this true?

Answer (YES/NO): NO